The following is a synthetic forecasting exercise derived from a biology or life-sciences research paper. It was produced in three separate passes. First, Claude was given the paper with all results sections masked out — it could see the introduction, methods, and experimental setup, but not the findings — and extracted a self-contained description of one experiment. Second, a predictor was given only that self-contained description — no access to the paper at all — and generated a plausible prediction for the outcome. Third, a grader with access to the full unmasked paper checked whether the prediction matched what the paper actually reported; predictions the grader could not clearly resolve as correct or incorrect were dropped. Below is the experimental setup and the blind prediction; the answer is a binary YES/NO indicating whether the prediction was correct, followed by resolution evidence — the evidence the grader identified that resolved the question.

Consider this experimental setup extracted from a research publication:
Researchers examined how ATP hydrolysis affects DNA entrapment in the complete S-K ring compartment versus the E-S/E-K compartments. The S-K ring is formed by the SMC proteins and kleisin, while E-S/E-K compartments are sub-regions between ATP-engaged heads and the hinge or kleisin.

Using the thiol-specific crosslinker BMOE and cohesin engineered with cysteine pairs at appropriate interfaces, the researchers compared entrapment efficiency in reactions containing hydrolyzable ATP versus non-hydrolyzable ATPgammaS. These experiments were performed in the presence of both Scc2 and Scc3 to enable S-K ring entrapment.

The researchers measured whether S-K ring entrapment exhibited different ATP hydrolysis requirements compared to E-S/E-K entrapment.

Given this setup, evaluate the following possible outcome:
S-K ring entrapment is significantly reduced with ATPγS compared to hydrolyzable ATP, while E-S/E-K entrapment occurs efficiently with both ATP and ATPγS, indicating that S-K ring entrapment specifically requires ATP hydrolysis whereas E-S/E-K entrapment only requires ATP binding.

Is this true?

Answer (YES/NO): NO